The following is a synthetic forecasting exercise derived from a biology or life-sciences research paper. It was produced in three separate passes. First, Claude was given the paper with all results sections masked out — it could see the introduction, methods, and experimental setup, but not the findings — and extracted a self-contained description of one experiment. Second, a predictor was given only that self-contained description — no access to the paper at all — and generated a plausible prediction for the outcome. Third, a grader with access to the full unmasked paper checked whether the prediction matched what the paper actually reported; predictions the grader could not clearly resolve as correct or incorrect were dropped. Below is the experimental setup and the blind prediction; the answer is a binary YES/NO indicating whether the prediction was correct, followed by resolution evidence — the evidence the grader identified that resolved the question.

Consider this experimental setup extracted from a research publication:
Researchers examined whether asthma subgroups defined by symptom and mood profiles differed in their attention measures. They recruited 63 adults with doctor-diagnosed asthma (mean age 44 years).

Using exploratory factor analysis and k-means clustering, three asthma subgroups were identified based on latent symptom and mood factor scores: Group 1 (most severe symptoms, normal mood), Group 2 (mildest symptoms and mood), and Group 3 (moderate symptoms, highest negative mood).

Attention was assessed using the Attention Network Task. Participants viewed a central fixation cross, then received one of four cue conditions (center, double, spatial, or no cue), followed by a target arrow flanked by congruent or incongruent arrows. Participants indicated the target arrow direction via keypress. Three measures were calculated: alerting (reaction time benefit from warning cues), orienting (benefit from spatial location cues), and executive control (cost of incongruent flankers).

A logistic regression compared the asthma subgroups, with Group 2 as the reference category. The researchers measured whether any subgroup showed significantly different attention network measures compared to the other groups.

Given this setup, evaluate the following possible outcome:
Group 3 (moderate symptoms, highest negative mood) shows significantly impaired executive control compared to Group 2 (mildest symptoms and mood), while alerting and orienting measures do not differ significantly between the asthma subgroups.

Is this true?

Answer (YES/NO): NO